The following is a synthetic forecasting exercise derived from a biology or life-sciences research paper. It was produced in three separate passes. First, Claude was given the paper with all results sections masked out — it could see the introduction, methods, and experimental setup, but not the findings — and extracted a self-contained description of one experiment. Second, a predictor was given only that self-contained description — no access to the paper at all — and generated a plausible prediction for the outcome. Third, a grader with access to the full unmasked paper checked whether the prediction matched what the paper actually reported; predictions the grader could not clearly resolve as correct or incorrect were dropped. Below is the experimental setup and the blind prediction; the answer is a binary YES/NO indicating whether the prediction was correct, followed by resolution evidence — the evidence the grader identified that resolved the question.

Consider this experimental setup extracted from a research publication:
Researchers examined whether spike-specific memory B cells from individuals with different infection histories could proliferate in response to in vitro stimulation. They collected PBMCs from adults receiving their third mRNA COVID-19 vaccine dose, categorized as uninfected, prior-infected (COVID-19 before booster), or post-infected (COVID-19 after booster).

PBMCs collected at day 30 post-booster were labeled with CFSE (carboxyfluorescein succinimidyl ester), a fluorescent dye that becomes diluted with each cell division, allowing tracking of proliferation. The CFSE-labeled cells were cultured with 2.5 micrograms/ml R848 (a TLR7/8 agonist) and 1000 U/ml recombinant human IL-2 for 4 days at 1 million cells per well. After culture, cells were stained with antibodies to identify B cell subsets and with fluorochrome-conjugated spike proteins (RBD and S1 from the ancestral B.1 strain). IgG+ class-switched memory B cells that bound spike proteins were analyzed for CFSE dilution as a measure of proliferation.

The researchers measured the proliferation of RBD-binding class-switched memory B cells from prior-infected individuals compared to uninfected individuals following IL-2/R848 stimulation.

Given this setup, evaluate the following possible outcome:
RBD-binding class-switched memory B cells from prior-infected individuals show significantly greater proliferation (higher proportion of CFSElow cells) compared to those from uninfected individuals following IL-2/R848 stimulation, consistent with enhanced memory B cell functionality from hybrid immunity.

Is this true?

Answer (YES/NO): NO